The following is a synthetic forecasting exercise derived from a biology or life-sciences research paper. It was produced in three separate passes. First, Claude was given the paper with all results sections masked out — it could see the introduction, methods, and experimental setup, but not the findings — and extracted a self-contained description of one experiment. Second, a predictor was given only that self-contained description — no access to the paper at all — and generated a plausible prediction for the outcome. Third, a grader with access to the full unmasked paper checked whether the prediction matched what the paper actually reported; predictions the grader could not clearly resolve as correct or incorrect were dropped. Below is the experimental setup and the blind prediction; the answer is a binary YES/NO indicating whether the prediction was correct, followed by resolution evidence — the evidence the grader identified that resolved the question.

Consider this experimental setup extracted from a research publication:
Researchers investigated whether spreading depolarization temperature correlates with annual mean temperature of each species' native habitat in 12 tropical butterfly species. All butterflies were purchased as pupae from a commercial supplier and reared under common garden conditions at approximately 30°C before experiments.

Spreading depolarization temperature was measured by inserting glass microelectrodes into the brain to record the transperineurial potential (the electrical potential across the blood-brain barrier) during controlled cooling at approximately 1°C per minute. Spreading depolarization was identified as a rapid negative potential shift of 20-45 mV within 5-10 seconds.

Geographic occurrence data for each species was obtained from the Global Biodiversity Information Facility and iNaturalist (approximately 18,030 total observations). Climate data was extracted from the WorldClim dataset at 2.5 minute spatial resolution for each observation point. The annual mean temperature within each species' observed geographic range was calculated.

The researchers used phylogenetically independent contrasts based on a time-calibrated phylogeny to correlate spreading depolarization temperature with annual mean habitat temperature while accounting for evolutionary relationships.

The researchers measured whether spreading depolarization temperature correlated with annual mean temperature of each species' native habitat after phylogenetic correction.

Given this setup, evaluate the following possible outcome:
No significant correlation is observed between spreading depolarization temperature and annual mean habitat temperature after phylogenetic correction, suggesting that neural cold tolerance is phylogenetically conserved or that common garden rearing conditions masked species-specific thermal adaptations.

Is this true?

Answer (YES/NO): YES